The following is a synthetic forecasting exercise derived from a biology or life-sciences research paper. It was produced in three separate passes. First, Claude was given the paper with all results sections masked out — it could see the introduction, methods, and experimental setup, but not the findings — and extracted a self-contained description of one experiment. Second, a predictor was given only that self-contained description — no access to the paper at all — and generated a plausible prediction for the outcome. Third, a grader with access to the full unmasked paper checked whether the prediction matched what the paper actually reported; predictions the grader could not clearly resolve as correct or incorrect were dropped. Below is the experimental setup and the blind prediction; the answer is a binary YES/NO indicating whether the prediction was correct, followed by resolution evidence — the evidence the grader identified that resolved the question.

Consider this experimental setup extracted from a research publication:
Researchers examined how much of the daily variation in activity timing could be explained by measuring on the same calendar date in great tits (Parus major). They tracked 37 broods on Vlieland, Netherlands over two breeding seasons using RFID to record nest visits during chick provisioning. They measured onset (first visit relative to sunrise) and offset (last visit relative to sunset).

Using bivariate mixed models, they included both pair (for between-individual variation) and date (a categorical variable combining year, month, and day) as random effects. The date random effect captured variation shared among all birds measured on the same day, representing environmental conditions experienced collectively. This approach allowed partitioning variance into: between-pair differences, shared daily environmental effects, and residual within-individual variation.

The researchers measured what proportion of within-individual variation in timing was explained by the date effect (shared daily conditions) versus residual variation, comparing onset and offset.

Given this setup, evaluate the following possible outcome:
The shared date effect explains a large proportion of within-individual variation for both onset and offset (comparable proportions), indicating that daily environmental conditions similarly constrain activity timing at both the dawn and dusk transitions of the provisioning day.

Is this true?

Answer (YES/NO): NO